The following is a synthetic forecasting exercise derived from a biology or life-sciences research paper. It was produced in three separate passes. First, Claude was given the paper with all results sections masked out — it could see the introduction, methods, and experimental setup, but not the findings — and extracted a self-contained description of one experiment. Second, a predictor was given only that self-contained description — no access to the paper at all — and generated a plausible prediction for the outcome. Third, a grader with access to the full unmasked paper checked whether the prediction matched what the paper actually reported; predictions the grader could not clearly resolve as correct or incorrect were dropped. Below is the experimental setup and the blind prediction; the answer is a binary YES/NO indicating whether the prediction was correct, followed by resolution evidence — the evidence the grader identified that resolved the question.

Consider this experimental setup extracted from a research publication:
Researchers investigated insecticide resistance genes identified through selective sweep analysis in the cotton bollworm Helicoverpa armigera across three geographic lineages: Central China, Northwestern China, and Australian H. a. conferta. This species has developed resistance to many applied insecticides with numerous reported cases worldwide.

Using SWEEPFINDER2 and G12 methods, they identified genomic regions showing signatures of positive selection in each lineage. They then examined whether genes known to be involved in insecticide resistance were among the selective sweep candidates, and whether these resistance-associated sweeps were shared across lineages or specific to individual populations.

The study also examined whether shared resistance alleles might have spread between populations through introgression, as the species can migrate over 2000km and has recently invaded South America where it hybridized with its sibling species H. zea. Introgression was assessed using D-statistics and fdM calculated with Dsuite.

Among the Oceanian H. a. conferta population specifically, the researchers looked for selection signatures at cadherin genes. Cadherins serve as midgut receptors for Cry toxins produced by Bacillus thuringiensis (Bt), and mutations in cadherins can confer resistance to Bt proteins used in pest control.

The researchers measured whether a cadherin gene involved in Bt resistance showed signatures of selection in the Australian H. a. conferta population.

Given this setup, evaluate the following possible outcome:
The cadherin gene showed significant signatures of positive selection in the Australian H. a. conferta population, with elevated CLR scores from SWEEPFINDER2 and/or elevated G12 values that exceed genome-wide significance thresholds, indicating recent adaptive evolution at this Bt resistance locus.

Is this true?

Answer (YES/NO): YES